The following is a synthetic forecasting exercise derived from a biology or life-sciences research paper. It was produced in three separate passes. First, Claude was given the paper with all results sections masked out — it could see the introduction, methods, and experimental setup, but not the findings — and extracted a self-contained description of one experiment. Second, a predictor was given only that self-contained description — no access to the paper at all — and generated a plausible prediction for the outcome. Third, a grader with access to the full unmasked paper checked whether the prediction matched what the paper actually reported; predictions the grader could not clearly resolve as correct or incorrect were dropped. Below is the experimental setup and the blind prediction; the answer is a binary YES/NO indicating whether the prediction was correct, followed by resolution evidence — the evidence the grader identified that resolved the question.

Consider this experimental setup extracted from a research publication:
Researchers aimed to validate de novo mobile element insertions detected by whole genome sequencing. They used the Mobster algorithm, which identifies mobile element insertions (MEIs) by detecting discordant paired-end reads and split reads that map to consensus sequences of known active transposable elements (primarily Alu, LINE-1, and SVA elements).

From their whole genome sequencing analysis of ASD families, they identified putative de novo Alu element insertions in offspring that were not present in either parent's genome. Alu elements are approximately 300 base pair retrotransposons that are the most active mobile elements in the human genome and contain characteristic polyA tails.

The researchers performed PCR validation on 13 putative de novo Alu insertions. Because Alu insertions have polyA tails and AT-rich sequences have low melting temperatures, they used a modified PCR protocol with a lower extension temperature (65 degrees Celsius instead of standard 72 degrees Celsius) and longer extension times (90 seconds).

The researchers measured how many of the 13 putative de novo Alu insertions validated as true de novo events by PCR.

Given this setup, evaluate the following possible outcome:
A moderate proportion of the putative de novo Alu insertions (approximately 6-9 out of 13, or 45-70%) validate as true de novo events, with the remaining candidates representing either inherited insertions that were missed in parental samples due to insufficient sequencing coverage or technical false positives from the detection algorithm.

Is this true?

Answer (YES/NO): NO